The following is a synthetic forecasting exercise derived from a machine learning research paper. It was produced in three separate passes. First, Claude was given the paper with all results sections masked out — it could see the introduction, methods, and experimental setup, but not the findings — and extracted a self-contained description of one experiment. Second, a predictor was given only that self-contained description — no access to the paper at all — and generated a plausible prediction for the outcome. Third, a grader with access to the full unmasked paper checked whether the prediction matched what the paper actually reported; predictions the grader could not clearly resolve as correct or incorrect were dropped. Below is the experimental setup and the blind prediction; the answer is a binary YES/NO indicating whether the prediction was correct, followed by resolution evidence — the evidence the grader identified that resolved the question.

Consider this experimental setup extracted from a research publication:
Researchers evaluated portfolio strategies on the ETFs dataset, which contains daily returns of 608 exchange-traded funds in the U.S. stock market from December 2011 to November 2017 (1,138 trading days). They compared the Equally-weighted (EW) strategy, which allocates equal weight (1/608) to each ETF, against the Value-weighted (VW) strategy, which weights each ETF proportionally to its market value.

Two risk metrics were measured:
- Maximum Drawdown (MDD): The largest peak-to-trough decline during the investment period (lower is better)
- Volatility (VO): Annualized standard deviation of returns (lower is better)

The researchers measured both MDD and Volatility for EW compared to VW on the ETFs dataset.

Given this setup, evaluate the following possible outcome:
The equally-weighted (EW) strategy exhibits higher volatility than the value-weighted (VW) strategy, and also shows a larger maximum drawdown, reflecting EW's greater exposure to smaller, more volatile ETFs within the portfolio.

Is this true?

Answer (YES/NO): NO